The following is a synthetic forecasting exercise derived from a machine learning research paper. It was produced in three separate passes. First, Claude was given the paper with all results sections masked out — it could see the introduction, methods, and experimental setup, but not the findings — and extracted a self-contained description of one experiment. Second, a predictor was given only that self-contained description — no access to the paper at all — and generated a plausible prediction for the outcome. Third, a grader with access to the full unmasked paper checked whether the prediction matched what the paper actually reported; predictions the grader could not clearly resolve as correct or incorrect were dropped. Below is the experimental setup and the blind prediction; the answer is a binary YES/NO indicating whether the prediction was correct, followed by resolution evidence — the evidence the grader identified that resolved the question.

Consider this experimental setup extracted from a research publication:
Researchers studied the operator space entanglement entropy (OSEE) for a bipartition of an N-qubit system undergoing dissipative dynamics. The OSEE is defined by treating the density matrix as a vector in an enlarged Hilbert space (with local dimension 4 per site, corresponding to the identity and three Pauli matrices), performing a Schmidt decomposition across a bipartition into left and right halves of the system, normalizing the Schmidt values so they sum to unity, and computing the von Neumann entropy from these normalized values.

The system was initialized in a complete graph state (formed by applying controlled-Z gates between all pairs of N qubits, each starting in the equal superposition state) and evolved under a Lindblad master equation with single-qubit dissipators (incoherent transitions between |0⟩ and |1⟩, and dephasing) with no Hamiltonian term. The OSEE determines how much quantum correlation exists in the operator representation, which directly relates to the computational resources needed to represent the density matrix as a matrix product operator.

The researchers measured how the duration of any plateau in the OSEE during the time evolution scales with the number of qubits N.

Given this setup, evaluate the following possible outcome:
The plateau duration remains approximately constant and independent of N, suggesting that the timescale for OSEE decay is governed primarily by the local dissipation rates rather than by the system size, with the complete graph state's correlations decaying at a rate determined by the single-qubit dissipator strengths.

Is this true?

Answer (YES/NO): NO